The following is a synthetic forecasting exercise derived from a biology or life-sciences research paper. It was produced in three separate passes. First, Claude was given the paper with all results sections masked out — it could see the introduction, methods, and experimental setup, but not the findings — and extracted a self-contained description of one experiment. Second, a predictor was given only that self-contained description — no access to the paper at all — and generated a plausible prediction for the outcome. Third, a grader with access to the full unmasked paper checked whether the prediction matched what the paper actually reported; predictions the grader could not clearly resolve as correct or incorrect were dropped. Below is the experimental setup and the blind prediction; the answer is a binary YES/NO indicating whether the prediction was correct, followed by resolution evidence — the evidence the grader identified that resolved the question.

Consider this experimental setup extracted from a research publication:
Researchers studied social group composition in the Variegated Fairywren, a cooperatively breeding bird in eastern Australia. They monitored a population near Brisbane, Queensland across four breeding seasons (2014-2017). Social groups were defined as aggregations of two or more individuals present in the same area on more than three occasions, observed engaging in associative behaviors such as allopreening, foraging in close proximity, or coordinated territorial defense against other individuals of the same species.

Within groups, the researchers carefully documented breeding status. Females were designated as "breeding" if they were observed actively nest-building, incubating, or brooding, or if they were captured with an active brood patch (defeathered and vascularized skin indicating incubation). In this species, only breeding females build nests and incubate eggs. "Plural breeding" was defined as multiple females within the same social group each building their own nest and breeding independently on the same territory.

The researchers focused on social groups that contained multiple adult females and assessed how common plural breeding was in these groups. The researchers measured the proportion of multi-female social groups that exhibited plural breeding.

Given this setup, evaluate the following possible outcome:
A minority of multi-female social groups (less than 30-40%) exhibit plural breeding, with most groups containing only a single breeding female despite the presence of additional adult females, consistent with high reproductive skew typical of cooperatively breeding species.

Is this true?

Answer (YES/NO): NO